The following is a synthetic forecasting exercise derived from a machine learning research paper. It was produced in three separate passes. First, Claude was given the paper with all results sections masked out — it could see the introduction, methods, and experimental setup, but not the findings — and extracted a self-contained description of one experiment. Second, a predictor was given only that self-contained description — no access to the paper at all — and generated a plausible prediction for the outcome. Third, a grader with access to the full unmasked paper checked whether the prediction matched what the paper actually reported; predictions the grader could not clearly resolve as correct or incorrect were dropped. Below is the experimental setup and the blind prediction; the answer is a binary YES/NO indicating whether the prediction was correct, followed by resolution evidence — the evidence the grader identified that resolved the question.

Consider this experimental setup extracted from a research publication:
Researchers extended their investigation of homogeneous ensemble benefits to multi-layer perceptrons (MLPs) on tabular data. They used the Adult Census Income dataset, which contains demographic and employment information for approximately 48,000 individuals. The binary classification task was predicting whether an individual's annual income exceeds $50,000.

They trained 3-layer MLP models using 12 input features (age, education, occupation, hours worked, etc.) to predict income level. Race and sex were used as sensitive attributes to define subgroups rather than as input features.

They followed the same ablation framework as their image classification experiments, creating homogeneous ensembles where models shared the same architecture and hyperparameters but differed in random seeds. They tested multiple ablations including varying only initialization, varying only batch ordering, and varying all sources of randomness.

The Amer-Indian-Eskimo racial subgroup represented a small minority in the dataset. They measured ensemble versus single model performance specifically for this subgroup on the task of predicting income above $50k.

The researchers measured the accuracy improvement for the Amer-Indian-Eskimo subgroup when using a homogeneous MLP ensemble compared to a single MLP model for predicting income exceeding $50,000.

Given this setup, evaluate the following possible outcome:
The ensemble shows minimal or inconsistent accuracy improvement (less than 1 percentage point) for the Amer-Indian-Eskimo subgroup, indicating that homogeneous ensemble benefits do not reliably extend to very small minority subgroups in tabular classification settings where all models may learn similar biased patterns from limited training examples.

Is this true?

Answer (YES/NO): NO